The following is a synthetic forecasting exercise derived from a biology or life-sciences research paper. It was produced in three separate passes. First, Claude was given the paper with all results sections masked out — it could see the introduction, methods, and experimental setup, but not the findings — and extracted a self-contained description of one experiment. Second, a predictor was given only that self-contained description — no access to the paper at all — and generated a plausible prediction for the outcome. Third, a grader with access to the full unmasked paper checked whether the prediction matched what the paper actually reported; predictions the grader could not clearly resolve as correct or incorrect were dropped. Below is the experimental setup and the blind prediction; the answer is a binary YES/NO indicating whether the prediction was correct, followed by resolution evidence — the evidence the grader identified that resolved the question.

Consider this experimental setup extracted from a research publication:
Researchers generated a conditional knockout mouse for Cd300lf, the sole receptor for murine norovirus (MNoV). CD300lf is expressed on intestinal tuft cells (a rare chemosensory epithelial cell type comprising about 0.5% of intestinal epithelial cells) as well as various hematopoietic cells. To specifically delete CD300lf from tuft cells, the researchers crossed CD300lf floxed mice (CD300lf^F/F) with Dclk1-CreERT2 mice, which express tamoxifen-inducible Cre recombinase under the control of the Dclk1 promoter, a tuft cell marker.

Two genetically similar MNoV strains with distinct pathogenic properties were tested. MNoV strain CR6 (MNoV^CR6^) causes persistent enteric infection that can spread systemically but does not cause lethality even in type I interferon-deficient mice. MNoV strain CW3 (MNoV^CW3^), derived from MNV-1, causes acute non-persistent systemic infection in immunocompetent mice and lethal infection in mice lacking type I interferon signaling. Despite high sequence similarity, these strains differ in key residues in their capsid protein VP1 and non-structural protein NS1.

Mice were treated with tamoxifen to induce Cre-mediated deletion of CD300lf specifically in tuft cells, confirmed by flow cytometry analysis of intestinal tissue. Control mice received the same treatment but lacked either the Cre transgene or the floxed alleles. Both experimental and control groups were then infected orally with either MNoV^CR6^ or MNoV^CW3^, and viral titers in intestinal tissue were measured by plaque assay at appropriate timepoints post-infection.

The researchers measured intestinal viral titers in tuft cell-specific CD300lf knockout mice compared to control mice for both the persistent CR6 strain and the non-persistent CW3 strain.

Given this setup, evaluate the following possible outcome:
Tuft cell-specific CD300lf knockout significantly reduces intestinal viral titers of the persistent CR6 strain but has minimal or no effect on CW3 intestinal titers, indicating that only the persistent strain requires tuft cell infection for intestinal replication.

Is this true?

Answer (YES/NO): YES